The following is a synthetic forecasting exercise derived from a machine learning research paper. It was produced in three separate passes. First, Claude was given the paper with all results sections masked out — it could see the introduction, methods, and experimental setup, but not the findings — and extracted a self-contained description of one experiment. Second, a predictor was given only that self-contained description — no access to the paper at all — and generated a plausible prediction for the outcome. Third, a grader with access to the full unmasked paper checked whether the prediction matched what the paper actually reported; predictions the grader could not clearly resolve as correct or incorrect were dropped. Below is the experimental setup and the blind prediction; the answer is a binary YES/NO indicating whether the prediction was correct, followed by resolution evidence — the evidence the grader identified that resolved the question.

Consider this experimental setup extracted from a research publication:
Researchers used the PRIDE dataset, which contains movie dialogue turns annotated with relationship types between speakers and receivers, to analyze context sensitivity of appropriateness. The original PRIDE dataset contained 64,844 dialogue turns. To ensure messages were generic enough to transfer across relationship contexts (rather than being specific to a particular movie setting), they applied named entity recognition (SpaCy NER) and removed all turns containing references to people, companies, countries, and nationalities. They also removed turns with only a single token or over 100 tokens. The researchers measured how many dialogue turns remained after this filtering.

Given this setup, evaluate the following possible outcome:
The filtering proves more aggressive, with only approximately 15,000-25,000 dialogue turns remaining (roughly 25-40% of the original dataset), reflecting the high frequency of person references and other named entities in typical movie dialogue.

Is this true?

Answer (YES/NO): NO